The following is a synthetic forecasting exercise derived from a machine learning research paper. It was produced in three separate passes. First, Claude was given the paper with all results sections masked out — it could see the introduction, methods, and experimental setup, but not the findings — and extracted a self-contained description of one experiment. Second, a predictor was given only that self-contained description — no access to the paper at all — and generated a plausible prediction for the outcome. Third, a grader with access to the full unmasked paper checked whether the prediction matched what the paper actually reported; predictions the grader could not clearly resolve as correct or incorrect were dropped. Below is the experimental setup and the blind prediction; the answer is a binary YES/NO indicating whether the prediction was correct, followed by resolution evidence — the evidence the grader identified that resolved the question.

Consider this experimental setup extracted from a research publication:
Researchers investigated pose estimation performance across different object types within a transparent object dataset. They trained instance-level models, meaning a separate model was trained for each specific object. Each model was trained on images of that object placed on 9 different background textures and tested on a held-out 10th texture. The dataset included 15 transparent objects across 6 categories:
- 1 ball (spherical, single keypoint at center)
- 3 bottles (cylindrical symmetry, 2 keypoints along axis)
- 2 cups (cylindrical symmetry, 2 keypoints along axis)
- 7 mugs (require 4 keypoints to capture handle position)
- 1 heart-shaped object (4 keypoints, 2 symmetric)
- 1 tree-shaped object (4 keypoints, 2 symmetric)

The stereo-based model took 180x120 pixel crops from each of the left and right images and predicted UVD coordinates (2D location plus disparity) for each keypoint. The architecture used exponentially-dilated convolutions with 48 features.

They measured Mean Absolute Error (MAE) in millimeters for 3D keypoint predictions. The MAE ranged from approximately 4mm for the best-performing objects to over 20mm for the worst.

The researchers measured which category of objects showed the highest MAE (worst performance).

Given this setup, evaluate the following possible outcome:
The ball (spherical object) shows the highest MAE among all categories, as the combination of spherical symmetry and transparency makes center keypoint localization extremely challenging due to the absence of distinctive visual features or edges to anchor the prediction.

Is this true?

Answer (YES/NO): NO